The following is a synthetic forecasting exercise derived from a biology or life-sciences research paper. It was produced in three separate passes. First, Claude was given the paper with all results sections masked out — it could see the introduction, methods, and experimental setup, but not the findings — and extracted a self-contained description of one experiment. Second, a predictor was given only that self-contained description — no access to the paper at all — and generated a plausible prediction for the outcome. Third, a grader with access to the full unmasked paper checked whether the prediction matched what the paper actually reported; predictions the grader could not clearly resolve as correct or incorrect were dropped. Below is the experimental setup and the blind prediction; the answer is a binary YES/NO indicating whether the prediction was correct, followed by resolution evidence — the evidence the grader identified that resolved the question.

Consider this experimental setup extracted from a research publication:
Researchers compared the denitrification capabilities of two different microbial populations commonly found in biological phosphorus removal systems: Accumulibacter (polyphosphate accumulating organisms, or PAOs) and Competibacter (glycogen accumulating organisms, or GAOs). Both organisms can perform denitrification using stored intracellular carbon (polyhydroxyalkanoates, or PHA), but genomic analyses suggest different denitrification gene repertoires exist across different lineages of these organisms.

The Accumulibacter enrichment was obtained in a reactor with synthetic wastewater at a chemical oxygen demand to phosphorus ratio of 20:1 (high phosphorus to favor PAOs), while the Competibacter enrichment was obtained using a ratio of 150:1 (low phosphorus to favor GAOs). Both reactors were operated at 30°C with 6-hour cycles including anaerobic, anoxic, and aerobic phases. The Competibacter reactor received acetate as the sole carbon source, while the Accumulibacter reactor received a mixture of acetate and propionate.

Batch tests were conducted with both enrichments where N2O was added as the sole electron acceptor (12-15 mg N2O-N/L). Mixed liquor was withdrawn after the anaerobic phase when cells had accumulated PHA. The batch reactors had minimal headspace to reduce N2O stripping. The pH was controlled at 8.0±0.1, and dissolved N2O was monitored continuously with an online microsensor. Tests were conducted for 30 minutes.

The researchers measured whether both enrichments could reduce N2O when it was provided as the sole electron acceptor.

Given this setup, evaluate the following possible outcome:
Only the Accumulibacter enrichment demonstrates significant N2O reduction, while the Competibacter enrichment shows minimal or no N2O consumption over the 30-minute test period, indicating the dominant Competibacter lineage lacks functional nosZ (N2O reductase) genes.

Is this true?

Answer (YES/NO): NO